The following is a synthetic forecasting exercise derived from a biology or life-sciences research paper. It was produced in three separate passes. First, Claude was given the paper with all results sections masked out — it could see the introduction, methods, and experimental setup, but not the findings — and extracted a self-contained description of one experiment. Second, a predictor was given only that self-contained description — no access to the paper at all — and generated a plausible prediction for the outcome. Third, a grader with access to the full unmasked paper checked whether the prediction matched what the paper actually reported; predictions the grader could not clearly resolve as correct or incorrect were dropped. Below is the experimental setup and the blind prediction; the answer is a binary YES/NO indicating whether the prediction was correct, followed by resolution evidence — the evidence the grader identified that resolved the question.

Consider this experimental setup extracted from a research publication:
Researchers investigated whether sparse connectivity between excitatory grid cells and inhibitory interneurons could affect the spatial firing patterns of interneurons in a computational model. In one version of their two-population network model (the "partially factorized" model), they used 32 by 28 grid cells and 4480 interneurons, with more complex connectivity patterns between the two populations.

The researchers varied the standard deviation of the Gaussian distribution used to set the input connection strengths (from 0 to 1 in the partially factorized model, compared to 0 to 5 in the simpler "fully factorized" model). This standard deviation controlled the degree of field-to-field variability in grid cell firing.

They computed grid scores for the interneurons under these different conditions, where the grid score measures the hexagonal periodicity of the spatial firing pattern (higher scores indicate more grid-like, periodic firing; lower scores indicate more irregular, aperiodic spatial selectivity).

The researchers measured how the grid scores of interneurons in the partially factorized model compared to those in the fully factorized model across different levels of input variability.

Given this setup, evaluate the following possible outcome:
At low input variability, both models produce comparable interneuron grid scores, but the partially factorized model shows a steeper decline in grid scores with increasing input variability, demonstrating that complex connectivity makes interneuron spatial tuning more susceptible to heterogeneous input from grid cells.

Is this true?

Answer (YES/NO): NO